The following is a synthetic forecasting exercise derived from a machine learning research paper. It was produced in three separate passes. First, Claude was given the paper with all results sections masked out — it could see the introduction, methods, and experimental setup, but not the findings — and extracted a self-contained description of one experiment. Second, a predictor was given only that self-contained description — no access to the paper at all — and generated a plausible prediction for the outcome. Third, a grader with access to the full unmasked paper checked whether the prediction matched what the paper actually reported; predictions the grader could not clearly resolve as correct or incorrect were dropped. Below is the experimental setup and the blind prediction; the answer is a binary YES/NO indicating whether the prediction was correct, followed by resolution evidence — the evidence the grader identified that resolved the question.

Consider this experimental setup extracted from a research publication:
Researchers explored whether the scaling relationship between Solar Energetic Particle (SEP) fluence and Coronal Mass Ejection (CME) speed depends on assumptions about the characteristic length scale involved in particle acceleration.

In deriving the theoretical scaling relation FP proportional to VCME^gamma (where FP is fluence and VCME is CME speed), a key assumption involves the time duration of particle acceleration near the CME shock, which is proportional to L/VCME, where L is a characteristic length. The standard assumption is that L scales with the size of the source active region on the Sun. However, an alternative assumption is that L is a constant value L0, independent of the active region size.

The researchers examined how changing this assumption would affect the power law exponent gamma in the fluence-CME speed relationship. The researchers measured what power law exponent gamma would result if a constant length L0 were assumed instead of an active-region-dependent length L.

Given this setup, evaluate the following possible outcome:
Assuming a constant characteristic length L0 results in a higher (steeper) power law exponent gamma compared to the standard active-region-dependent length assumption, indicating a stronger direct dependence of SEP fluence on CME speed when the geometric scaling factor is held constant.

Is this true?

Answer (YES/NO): YES